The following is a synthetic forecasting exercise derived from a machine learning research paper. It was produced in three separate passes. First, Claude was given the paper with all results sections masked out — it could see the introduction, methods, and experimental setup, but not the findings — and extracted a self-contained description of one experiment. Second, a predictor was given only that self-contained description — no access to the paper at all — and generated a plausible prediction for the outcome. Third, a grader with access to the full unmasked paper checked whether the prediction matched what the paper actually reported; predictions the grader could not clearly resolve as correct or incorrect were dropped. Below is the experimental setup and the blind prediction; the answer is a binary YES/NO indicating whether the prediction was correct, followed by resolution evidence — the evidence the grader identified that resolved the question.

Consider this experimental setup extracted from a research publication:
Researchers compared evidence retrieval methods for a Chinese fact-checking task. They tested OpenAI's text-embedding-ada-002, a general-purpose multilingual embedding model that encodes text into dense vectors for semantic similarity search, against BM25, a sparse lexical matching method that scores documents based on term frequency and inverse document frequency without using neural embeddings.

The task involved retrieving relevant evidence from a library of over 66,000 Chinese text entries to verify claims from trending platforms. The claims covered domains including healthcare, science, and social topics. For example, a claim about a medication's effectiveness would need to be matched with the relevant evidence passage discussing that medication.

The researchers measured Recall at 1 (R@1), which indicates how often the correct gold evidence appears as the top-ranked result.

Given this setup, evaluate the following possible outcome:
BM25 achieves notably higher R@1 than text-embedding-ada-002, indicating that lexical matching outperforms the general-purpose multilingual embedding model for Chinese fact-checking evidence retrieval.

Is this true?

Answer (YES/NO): YES